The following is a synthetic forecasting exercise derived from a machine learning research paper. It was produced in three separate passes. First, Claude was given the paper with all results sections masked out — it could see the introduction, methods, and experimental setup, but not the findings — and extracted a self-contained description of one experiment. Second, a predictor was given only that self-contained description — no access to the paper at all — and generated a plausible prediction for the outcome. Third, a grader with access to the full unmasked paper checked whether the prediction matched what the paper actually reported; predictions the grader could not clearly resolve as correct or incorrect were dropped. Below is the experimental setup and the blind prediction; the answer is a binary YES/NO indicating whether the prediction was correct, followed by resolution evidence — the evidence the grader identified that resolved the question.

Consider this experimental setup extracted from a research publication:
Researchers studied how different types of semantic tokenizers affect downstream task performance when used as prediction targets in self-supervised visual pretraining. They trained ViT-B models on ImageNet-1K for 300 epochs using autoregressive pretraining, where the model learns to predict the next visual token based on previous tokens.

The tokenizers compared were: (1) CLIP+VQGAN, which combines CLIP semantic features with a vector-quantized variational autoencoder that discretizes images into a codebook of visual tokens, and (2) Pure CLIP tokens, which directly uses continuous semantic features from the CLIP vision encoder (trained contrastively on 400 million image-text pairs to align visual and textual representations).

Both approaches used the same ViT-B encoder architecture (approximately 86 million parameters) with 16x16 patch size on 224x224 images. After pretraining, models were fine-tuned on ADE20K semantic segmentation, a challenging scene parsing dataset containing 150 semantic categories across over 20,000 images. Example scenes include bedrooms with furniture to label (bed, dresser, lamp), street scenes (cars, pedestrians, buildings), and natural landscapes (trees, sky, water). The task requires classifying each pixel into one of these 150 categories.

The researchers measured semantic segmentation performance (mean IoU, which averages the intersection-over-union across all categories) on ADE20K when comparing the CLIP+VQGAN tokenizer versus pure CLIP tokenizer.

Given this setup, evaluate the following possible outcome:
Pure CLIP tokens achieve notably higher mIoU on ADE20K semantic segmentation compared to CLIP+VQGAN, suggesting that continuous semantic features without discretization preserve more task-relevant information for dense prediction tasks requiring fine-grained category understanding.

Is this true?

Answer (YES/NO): YES